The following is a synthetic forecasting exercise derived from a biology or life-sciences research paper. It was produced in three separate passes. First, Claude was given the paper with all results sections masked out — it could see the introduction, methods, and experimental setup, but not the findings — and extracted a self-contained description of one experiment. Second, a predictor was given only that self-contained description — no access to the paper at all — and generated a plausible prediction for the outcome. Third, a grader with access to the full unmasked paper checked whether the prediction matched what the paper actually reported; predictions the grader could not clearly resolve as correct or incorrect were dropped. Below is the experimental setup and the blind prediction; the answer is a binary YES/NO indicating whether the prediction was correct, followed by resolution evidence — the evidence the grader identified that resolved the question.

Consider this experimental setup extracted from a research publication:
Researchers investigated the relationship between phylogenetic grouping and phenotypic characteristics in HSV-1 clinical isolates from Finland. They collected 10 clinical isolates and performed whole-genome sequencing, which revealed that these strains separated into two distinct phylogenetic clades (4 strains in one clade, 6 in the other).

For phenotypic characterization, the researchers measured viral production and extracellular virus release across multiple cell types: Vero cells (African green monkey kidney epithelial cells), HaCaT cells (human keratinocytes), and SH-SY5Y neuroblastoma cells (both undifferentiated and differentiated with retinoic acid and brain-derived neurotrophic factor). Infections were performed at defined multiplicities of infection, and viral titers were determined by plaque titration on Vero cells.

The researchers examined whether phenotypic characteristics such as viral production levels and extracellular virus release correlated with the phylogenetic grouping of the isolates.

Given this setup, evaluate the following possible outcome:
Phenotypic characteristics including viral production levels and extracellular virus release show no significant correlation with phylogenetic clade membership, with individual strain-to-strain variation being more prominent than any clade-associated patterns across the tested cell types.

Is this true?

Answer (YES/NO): YES